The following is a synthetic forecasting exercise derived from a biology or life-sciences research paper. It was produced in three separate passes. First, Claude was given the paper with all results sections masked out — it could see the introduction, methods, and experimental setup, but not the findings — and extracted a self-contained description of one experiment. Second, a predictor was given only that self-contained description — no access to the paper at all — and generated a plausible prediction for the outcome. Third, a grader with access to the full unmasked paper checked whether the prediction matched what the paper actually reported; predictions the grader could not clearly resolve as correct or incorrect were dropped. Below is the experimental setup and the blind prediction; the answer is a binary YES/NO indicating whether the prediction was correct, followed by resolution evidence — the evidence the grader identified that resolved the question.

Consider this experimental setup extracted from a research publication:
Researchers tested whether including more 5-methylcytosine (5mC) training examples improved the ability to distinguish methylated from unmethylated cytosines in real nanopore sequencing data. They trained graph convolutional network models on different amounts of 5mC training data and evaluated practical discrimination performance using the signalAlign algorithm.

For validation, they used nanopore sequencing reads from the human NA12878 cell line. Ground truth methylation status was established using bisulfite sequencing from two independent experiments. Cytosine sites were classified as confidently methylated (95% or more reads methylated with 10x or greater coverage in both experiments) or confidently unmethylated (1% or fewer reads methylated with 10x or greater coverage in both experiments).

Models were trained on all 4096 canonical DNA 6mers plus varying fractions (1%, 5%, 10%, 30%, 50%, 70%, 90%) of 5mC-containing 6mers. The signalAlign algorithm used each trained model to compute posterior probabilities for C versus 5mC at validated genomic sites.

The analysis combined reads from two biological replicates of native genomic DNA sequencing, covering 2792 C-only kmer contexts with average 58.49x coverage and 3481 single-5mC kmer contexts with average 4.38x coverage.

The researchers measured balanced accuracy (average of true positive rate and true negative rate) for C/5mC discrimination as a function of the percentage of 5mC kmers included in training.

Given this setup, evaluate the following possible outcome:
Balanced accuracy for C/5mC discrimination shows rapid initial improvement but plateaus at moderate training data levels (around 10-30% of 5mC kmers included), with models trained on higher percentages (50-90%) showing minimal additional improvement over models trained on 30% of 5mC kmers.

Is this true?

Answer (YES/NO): NO